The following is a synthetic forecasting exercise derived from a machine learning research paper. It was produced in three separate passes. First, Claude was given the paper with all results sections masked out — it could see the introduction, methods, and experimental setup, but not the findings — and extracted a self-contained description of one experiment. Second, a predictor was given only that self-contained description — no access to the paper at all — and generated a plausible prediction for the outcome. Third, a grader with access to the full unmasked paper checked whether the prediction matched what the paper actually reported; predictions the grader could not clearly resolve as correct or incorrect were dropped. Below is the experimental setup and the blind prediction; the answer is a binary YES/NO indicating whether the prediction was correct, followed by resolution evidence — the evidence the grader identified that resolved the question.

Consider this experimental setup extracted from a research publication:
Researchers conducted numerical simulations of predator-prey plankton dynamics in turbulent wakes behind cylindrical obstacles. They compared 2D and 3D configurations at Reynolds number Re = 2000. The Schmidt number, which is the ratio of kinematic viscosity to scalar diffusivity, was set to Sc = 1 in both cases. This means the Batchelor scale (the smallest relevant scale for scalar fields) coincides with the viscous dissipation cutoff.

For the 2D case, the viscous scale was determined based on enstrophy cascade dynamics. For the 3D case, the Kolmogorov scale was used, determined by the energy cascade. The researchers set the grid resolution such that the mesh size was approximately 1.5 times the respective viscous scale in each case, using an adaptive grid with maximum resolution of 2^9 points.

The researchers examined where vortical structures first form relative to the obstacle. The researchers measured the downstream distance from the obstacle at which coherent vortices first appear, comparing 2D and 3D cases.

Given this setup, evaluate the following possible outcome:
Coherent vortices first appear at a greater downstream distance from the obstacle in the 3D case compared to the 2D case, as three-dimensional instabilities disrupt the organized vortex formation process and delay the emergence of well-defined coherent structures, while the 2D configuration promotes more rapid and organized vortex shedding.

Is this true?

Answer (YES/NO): YES